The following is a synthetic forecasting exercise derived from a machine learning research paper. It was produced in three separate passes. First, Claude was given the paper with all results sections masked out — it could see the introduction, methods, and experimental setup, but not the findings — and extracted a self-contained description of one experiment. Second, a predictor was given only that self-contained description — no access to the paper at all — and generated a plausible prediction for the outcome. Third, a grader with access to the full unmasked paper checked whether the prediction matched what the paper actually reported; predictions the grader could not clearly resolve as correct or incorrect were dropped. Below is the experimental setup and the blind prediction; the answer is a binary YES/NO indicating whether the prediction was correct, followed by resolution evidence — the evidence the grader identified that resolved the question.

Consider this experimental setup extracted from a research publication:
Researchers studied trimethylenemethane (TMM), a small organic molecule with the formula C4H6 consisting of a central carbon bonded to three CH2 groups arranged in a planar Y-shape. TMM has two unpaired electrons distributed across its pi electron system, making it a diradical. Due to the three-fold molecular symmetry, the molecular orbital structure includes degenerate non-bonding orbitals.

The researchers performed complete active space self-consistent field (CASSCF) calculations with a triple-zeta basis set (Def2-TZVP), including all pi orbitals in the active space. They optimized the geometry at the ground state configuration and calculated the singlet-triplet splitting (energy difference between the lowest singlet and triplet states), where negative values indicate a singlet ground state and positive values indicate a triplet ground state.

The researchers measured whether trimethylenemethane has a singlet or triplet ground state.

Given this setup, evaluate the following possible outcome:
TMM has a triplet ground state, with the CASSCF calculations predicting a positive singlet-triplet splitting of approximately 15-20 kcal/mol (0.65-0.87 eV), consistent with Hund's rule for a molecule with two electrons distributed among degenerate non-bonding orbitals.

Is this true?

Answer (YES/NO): NO